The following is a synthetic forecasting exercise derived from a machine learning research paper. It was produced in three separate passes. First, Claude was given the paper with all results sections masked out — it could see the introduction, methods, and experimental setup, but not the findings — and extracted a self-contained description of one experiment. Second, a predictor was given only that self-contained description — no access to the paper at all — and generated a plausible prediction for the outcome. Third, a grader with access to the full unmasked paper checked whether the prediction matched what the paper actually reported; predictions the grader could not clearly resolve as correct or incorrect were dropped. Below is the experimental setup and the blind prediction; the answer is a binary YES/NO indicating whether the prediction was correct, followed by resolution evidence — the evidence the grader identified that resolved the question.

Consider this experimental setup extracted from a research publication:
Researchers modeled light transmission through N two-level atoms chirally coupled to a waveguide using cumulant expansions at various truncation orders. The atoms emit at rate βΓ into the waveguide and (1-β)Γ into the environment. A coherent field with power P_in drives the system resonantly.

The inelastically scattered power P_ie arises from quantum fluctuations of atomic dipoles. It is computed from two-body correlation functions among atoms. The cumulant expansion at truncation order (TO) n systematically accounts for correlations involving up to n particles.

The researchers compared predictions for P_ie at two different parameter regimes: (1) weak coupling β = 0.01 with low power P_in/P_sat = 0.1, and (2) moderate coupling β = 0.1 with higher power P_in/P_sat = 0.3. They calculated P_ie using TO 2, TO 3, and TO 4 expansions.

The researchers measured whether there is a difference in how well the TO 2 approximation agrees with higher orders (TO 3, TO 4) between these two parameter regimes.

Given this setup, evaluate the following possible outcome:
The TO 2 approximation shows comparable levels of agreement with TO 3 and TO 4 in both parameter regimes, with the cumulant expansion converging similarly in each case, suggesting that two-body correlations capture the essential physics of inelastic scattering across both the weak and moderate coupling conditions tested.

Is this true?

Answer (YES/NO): NO